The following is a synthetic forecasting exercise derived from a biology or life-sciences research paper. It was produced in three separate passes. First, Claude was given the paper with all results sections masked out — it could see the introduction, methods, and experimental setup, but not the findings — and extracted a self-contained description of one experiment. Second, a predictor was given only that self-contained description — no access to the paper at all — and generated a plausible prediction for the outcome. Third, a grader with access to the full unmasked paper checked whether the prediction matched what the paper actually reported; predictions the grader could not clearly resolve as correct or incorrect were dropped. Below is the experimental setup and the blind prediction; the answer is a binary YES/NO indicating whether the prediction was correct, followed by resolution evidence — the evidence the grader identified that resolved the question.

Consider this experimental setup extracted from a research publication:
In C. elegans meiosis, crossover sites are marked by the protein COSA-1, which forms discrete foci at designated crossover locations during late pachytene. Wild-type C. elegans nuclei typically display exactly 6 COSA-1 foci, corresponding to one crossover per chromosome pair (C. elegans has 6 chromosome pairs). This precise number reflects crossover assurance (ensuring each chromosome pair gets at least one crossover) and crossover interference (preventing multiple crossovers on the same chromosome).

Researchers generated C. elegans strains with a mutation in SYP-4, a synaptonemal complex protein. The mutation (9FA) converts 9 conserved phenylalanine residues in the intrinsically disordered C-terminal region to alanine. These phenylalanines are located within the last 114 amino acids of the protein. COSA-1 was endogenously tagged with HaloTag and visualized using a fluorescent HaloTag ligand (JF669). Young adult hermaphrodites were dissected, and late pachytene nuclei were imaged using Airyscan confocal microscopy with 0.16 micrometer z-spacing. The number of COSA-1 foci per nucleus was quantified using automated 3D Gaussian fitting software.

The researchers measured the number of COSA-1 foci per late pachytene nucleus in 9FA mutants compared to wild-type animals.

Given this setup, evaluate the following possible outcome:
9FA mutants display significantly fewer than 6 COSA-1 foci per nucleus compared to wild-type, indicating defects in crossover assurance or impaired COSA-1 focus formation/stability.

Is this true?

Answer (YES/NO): NO